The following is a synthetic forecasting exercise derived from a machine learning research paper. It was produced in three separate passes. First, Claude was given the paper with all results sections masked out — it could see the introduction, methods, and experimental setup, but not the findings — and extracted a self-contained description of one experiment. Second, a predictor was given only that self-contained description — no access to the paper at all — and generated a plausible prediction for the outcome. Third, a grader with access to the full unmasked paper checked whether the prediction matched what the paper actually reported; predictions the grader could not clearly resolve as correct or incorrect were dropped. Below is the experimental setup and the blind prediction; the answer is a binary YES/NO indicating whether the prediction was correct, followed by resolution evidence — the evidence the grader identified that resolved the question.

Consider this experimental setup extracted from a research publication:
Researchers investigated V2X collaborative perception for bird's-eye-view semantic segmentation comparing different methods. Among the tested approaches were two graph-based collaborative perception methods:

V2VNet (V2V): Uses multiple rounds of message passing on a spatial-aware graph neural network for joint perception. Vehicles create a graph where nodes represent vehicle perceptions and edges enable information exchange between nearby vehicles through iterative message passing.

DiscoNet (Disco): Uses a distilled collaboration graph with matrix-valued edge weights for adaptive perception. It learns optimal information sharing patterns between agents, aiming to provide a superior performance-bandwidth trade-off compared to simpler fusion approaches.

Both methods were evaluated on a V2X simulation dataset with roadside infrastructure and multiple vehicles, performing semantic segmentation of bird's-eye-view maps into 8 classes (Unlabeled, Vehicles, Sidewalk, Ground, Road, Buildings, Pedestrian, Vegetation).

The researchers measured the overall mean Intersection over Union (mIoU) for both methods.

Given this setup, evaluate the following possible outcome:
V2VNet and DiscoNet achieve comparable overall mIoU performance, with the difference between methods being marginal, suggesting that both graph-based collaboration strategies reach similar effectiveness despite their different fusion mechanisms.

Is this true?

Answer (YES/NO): NO